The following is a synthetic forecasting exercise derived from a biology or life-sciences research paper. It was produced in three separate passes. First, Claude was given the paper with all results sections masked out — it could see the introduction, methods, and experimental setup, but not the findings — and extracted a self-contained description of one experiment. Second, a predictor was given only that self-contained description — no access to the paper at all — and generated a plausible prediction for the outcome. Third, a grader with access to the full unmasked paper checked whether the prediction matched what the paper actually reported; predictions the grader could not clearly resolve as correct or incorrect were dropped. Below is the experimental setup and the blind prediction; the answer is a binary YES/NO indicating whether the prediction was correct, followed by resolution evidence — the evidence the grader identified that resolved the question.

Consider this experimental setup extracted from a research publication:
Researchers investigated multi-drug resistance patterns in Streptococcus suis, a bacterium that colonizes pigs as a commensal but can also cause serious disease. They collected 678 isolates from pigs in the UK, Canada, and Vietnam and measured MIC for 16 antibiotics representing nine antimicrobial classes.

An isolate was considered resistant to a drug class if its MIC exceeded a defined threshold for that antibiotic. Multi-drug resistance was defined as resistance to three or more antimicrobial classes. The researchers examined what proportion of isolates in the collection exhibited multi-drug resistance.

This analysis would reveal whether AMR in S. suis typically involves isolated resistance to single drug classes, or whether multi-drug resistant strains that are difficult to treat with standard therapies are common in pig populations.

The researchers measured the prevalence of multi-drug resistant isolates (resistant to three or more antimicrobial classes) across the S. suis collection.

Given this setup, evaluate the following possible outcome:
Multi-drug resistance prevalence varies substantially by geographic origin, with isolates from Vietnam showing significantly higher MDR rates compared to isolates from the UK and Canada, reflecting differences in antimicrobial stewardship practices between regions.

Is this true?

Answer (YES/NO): NO